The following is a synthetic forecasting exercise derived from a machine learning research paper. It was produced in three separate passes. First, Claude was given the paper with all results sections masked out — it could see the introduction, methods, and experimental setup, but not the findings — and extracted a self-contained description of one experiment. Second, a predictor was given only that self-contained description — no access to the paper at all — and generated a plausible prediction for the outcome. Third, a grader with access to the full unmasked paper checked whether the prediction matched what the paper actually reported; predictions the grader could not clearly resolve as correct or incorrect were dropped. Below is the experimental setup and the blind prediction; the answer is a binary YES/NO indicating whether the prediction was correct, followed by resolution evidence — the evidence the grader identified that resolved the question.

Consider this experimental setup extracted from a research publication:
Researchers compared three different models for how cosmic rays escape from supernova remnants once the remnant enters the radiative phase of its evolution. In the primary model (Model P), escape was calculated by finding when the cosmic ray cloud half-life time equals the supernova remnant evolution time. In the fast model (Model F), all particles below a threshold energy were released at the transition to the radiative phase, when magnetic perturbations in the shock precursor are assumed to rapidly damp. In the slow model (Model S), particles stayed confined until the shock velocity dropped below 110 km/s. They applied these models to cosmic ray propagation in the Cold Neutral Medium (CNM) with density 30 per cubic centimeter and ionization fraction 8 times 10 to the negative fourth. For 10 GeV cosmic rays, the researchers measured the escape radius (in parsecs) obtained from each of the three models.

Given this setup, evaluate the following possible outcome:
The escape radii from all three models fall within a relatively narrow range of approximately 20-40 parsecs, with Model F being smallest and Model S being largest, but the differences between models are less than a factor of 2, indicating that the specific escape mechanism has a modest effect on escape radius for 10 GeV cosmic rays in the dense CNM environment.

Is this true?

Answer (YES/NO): NO